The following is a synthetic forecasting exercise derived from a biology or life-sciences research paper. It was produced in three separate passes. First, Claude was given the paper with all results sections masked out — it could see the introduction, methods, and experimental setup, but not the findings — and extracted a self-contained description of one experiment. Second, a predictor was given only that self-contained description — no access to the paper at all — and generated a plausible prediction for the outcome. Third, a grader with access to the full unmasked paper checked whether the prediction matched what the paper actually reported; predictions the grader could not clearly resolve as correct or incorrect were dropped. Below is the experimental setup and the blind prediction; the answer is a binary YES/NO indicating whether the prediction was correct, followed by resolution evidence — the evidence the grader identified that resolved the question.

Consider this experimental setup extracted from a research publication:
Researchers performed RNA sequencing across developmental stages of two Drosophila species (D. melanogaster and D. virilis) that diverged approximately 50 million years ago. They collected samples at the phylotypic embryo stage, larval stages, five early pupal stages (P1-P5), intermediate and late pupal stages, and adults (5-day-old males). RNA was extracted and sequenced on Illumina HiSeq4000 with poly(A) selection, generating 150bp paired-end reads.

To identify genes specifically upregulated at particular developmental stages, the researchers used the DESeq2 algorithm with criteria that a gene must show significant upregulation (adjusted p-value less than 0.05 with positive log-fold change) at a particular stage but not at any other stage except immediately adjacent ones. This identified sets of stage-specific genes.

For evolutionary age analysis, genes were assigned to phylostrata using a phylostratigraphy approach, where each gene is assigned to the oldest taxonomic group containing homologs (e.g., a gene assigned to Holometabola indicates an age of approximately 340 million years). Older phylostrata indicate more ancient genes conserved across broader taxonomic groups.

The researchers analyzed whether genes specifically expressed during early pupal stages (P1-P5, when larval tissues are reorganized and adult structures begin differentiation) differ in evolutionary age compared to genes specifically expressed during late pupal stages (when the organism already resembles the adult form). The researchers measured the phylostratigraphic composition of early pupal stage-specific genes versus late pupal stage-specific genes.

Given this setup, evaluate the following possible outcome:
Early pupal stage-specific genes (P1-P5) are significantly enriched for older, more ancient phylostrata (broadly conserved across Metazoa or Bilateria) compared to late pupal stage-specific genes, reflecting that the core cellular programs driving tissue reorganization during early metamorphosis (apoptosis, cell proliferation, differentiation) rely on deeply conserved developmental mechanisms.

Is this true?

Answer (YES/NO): NO